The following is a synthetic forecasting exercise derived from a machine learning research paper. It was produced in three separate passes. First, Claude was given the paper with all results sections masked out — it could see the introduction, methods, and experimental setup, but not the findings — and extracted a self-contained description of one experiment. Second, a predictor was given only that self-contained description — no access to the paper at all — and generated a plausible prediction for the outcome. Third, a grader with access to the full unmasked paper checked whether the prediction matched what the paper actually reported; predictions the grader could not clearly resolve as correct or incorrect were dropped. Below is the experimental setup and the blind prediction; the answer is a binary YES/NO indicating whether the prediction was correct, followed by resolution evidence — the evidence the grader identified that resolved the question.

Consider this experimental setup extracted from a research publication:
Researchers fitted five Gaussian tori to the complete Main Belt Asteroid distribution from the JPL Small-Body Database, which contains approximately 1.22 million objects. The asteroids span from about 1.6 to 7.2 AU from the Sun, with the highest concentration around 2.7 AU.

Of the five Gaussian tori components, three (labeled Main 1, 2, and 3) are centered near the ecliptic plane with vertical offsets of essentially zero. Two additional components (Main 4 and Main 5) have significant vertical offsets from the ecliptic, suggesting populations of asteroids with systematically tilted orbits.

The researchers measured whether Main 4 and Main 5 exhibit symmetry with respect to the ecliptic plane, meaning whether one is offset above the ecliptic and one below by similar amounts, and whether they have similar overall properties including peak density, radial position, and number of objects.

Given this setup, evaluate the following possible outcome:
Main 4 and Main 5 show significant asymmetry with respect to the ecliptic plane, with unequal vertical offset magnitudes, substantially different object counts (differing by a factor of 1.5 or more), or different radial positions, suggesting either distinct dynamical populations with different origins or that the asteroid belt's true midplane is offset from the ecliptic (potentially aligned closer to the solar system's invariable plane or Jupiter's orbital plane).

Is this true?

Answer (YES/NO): NO